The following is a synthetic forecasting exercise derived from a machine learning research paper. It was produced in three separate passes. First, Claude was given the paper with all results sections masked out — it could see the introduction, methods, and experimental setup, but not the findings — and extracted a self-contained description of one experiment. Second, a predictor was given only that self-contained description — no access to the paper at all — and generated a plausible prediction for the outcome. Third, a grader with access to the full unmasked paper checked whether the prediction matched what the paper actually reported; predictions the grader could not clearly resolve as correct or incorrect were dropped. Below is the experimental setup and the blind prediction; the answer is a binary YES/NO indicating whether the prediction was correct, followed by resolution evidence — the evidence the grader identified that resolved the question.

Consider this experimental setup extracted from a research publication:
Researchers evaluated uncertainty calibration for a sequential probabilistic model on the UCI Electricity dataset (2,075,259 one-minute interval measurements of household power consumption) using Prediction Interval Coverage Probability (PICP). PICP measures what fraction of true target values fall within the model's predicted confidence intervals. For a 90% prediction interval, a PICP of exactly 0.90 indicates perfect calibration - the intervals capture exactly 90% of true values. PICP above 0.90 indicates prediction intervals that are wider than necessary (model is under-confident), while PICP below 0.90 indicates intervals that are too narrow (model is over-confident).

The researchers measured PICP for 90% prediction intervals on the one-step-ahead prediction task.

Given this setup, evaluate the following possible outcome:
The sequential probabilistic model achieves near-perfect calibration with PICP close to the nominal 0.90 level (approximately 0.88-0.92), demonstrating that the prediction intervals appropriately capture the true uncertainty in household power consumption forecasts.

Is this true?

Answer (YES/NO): NO